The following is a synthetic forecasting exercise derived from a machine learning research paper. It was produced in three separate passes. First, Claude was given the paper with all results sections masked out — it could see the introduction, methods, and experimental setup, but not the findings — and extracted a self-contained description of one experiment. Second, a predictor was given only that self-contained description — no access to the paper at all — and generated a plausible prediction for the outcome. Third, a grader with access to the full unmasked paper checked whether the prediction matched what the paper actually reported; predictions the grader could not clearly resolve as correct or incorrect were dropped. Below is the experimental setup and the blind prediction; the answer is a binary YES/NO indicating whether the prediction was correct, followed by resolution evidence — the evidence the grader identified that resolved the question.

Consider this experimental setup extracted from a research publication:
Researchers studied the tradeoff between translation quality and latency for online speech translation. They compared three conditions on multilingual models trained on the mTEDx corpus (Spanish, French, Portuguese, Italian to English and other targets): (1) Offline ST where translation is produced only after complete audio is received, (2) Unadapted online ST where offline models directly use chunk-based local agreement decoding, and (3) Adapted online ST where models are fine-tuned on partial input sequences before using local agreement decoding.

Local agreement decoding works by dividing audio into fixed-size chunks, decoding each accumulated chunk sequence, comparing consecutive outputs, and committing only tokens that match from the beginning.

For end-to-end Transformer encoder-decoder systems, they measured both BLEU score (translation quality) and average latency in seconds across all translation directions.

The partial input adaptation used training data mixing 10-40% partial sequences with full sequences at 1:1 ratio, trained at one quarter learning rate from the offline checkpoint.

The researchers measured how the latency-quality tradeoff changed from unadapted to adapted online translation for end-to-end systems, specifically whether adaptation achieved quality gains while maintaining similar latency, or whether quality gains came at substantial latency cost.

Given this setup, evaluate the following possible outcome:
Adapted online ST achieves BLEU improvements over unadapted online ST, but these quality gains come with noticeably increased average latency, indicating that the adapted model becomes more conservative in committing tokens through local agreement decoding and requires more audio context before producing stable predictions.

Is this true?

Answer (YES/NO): NO